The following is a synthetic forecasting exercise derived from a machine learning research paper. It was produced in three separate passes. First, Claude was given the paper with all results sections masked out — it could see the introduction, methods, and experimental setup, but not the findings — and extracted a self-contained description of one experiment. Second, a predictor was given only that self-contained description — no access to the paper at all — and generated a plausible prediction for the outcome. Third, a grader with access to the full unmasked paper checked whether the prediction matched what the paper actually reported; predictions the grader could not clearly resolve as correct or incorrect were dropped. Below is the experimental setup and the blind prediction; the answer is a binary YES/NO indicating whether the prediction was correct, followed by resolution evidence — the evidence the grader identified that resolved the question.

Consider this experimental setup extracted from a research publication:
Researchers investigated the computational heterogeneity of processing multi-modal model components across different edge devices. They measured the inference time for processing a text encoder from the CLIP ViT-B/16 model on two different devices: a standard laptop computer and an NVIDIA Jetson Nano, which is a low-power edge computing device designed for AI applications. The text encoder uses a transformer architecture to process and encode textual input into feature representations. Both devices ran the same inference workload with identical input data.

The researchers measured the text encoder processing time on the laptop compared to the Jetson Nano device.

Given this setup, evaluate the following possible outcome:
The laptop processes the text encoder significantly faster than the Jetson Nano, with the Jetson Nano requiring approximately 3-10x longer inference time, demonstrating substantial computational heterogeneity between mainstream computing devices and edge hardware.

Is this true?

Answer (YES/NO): NO